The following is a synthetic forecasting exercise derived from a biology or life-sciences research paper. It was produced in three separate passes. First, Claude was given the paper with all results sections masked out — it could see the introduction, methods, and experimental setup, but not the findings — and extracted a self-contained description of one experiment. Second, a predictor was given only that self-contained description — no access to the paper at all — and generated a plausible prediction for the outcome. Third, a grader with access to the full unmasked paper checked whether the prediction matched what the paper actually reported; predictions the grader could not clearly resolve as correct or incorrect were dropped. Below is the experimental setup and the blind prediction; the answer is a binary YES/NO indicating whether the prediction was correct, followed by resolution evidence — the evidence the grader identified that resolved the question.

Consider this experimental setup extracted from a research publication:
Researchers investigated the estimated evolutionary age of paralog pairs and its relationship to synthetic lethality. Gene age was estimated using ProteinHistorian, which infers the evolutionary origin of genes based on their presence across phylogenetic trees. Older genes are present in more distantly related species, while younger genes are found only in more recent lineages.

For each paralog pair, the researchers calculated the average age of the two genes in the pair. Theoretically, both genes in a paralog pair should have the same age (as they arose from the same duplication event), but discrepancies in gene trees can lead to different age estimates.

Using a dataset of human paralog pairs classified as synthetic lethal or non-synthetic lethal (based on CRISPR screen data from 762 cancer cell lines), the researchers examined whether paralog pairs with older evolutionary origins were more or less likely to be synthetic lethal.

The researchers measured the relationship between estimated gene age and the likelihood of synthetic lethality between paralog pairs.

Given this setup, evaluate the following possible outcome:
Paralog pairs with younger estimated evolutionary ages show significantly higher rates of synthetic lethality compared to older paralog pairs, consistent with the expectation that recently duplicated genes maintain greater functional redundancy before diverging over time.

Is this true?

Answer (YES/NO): NO